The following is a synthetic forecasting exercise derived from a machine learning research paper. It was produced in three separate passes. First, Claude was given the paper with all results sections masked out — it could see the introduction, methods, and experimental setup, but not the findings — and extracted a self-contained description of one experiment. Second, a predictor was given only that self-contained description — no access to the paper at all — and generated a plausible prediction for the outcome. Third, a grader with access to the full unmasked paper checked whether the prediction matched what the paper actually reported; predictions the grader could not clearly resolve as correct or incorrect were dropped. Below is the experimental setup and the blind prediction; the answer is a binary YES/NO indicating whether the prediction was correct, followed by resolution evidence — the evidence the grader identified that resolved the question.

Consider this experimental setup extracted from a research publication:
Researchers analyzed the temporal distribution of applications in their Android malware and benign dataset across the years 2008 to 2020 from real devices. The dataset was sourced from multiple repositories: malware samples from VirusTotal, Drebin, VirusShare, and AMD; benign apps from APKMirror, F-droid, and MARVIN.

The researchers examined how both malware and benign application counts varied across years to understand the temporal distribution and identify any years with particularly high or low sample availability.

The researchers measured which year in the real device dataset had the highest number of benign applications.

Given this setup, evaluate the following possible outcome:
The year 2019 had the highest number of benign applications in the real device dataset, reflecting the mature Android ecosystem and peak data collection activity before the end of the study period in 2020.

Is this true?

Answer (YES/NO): NO